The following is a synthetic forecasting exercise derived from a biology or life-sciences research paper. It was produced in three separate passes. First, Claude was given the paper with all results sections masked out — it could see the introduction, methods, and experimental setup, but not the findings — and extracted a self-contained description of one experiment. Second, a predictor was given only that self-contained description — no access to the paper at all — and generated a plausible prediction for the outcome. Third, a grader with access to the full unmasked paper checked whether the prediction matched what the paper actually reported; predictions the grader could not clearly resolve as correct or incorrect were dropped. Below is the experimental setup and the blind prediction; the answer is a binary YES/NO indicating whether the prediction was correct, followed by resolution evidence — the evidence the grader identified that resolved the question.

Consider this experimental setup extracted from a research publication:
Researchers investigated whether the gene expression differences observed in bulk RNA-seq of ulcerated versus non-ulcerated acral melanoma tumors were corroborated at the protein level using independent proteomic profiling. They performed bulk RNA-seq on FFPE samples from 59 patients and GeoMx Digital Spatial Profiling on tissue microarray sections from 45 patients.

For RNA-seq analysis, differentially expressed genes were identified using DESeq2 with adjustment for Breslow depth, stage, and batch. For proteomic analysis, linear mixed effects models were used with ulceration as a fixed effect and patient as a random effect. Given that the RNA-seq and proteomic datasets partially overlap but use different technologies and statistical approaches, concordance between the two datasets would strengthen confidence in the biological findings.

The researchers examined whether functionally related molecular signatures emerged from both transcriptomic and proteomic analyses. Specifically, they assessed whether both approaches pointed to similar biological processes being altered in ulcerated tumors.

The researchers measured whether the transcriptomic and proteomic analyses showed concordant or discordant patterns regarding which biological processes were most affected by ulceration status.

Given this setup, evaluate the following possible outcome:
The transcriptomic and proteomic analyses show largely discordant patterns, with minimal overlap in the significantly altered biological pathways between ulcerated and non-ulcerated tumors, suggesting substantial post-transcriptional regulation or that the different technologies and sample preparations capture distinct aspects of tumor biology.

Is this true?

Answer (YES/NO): NO